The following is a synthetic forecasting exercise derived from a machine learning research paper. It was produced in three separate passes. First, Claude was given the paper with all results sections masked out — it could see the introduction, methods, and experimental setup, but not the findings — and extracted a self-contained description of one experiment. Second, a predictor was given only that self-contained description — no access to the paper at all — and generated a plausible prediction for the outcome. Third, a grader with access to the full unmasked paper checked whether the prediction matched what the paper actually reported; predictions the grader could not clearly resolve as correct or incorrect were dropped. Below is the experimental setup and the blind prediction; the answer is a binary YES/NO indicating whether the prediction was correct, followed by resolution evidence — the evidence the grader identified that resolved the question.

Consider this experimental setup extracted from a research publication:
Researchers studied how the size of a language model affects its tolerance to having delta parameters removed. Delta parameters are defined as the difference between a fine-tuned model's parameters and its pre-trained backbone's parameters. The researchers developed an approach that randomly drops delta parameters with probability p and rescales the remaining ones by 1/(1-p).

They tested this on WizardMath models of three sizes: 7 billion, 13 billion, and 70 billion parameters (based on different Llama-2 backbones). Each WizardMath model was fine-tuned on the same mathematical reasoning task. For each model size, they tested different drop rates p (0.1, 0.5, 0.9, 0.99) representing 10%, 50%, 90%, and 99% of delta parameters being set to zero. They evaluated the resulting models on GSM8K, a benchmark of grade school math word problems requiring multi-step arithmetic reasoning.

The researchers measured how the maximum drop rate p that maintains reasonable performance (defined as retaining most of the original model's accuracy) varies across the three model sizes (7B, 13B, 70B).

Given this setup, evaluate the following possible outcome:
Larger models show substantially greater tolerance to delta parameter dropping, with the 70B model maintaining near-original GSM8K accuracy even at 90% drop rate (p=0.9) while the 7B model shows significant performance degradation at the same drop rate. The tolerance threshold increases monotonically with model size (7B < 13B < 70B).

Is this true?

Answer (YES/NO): NO